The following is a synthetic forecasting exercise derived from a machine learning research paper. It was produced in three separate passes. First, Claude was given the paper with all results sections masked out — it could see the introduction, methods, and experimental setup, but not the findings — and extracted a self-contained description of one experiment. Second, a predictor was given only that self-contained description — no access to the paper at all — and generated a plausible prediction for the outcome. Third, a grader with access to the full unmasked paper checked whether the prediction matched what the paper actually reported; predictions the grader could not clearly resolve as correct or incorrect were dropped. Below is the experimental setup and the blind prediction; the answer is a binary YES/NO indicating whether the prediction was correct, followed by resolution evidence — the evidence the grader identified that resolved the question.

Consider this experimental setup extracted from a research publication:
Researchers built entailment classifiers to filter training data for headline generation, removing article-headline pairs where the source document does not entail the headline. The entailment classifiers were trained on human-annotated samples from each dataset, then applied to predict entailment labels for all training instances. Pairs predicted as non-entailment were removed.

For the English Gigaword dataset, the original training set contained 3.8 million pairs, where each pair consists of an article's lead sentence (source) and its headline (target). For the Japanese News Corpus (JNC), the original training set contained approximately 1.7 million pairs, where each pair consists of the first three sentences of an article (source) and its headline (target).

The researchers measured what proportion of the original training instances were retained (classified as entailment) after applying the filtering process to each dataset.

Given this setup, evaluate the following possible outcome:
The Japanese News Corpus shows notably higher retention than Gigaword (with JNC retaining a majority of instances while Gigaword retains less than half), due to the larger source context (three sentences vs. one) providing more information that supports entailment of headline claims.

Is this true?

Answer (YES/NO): NO